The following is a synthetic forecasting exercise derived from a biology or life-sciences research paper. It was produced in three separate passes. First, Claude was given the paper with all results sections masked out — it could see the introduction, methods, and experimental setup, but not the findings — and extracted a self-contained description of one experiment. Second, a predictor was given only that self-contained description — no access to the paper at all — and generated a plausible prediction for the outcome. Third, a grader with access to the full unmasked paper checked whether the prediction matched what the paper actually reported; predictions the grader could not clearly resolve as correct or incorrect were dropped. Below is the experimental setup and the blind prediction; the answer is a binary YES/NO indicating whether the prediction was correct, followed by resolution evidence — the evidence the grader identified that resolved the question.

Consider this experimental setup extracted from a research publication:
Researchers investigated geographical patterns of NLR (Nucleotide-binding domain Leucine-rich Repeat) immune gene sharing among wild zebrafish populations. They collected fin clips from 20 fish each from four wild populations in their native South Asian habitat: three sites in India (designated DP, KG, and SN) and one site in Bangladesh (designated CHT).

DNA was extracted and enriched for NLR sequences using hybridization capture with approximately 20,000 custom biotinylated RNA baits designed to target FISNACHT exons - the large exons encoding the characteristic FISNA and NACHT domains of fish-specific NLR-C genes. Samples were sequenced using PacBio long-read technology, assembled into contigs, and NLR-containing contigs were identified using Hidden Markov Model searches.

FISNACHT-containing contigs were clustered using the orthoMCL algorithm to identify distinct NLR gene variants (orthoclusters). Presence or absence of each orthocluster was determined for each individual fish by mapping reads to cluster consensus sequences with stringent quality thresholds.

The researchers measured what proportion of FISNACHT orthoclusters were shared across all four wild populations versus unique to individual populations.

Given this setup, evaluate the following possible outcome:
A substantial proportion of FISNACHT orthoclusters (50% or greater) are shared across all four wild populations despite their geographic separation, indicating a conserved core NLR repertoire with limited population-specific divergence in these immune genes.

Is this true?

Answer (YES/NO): NO